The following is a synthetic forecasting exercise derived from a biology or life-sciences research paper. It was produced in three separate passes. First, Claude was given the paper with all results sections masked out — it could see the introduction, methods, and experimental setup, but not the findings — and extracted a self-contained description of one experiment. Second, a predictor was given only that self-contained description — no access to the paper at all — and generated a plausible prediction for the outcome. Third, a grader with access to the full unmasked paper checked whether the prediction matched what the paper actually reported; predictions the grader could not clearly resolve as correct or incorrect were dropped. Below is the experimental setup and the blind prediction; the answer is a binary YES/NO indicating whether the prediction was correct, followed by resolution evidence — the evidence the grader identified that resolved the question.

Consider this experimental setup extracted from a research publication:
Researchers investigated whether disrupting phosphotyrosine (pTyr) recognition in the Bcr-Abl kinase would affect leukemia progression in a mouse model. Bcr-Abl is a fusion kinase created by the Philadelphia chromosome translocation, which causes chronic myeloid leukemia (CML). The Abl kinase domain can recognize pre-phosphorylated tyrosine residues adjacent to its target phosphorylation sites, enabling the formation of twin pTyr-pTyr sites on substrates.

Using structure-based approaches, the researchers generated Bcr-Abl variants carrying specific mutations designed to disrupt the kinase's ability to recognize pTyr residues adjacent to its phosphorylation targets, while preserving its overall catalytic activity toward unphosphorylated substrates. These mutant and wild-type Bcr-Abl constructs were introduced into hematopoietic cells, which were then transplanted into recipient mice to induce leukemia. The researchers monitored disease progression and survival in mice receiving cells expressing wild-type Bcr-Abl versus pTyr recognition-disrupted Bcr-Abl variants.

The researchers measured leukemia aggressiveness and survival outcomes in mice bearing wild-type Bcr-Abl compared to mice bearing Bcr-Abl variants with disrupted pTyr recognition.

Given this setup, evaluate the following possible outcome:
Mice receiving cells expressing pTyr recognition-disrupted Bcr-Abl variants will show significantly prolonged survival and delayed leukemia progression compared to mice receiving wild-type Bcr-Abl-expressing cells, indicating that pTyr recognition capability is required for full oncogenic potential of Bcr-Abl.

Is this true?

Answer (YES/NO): NO